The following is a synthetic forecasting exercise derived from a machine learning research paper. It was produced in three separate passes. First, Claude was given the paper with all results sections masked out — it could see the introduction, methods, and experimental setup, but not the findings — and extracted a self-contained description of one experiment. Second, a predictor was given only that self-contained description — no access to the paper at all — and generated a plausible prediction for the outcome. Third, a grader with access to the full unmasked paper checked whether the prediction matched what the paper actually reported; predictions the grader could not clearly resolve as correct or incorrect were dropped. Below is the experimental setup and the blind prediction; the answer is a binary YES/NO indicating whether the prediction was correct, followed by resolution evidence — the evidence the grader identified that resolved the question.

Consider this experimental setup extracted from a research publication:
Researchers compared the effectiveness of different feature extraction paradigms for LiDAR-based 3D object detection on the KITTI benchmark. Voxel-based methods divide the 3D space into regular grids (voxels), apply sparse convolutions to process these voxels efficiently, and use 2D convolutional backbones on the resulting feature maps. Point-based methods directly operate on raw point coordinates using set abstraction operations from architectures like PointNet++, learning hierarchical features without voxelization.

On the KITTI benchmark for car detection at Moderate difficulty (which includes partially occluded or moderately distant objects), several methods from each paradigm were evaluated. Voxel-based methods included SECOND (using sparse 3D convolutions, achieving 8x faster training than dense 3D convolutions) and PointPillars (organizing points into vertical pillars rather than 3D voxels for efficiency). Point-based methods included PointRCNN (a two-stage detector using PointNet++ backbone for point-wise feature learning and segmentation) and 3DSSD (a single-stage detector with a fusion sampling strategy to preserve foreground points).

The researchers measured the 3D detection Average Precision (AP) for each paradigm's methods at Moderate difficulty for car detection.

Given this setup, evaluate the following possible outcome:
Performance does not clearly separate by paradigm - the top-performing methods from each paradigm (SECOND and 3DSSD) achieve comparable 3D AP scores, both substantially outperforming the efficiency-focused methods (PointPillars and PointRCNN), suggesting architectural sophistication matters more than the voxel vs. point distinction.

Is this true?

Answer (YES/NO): NO